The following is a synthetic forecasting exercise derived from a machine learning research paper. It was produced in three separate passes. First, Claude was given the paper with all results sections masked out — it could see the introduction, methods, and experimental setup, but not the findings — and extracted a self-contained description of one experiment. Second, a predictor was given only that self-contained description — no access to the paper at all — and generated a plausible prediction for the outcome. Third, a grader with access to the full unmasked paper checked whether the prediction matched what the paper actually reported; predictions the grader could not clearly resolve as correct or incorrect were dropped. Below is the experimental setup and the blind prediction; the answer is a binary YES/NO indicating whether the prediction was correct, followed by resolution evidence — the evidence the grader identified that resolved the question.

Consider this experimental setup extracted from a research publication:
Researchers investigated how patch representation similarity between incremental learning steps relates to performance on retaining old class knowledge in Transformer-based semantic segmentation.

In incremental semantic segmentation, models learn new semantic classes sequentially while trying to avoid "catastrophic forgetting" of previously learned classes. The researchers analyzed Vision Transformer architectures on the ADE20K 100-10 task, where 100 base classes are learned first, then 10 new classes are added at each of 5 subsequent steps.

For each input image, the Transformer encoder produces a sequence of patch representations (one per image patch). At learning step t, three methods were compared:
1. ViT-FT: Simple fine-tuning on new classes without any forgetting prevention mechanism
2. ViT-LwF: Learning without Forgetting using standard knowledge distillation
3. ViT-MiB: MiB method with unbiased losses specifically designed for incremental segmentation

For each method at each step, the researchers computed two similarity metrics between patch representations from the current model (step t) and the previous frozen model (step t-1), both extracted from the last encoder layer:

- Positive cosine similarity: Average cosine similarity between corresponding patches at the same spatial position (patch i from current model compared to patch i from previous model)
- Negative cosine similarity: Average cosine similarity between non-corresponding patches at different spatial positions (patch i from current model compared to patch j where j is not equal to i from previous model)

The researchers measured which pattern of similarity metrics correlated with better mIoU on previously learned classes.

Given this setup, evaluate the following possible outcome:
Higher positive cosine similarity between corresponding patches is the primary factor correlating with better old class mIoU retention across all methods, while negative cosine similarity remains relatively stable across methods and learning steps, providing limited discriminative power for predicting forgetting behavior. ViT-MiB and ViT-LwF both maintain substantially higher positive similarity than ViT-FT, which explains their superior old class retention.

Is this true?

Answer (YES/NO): NO